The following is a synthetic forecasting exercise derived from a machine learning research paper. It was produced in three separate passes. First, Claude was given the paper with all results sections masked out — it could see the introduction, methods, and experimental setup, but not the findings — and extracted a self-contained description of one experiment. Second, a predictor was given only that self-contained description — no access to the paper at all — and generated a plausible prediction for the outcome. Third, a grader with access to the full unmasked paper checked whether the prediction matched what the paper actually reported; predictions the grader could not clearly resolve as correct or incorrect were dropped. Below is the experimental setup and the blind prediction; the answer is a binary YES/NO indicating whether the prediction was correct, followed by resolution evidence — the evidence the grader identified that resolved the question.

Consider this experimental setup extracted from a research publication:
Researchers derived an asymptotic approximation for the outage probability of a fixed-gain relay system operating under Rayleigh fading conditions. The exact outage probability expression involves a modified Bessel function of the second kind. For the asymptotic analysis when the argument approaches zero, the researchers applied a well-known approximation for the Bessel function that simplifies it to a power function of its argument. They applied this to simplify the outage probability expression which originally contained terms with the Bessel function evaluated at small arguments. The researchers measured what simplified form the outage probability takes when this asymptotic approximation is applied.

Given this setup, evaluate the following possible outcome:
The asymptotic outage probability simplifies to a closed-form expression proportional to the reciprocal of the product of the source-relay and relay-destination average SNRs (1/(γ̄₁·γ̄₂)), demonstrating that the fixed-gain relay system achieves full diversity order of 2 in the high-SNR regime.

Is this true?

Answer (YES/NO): NO